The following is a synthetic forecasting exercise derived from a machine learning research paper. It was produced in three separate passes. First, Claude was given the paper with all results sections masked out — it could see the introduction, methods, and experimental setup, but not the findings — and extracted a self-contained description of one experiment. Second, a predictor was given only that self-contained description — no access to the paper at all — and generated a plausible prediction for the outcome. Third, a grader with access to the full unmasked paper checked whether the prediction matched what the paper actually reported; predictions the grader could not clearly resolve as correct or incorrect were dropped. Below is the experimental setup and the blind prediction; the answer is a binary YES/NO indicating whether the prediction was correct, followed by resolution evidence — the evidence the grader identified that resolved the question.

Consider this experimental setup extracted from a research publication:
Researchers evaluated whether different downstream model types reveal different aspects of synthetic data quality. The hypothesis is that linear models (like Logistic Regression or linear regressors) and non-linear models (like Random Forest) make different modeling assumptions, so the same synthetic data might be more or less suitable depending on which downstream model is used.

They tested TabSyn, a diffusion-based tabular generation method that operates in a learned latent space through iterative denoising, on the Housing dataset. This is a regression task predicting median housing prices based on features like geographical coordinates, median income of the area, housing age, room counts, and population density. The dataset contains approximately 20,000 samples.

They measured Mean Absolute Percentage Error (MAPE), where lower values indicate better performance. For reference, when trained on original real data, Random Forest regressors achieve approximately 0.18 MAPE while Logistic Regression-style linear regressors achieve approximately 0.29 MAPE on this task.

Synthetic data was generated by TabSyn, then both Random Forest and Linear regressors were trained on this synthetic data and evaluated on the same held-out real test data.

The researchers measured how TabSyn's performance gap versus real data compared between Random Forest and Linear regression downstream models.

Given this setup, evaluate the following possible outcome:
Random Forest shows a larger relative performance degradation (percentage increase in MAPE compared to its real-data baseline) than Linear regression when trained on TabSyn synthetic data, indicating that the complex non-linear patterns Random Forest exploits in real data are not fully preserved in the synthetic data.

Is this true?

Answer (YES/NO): YES